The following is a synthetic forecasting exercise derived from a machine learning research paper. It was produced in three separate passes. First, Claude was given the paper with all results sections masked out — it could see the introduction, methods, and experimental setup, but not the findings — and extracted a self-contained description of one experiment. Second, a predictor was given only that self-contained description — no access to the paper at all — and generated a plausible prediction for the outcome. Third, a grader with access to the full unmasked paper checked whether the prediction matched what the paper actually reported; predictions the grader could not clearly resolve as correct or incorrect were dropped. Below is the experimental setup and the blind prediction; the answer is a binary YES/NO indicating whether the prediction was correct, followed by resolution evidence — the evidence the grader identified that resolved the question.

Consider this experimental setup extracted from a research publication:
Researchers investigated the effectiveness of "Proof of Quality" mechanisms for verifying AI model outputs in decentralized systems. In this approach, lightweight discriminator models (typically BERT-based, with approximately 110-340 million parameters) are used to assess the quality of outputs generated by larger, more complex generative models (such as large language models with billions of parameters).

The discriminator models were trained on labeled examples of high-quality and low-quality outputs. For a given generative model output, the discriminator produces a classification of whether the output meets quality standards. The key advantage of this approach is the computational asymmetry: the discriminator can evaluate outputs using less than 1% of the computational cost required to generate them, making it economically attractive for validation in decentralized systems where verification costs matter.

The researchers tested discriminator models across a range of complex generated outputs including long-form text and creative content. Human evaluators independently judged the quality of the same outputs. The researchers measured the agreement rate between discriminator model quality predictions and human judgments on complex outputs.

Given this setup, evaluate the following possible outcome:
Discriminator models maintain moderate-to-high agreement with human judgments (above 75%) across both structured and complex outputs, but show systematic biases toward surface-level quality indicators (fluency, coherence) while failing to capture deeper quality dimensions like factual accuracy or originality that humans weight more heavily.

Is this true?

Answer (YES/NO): NO